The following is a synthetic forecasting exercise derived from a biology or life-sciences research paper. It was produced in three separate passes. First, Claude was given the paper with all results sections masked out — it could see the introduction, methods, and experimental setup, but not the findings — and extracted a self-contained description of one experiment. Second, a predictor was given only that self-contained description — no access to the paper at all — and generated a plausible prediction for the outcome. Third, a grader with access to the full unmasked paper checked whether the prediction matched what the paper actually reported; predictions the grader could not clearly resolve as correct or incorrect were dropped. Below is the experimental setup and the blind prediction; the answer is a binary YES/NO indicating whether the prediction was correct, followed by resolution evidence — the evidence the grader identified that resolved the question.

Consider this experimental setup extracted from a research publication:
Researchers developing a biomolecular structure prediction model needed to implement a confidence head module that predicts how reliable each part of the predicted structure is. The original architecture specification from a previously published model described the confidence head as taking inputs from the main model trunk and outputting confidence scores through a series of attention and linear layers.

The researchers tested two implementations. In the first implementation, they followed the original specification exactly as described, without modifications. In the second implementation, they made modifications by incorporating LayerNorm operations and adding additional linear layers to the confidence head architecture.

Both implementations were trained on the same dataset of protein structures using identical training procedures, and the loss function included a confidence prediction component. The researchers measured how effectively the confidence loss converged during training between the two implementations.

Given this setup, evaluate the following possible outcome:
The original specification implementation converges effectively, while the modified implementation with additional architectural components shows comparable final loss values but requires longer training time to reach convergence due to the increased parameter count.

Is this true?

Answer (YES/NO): NO